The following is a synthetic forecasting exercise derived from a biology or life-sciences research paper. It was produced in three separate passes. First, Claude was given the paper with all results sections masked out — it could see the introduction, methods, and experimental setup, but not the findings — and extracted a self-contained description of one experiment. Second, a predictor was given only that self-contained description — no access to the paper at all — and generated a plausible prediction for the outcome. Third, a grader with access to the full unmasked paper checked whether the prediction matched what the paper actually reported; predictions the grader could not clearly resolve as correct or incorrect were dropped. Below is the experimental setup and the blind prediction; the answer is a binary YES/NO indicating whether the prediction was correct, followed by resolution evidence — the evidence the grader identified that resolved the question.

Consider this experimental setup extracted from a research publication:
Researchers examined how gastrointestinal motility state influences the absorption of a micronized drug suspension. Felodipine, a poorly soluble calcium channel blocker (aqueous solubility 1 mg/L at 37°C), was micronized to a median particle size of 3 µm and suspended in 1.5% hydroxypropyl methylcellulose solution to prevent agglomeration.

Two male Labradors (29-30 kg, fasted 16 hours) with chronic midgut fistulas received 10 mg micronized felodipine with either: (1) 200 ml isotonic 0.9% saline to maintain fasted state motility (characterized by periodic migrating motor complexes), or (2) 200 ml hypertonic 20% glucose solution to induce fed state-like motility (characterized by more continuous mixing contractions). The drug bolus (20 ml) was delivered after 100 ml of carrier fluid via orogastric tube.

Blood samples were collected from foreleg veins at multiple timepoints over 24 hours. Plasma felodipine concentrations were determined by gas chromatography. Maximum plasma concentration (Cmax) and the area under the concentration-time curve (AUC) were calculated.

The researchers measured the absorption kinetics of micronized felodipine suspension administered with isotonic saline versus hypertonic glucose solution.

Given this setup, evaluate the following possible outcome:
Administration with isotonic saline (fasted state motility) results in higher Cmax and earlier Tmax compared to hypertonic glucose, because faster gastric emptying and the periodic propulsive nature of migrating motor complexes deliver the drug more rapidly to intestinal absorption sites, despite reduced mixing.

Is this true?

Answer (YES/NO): YES